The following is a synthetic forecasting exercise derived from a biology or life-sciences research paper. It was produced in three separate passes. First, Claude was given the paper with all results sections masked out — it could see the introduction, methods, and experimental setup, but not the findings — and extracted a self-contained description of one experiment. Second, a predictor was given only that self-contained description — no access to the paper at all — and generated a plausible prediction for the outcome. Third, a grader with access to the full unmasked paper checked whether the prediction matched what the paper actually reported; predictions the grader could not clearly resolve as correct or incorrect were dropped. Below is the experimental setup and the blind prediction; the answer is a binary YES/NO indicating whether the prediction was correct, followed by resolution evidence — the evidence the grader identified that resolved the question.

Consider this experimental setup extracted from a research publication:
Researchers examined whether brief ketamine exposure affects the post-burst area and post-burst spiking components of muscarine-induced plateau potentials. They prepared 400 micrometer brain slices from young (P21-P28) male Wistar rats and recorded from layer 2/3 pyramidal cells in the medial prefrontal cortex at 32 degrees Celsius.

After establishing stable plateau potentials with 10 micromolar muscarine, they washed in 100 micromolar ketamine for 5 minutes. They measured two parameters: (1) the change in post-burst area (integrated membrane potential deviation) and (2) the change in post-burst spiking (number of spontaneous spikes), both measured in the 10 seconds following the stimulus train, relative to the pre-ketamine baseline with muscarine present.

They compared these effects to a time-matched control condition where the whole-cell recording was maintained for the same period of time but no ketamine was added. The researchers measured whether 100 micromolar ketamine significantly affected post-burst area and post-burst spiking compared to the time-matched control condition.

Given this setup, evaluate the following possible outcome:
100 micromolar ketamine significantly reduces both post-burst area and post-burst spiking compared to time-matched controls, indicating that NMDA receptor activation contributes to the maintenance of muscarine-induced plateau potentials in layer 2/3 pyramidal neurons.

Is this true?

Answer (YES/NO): NO